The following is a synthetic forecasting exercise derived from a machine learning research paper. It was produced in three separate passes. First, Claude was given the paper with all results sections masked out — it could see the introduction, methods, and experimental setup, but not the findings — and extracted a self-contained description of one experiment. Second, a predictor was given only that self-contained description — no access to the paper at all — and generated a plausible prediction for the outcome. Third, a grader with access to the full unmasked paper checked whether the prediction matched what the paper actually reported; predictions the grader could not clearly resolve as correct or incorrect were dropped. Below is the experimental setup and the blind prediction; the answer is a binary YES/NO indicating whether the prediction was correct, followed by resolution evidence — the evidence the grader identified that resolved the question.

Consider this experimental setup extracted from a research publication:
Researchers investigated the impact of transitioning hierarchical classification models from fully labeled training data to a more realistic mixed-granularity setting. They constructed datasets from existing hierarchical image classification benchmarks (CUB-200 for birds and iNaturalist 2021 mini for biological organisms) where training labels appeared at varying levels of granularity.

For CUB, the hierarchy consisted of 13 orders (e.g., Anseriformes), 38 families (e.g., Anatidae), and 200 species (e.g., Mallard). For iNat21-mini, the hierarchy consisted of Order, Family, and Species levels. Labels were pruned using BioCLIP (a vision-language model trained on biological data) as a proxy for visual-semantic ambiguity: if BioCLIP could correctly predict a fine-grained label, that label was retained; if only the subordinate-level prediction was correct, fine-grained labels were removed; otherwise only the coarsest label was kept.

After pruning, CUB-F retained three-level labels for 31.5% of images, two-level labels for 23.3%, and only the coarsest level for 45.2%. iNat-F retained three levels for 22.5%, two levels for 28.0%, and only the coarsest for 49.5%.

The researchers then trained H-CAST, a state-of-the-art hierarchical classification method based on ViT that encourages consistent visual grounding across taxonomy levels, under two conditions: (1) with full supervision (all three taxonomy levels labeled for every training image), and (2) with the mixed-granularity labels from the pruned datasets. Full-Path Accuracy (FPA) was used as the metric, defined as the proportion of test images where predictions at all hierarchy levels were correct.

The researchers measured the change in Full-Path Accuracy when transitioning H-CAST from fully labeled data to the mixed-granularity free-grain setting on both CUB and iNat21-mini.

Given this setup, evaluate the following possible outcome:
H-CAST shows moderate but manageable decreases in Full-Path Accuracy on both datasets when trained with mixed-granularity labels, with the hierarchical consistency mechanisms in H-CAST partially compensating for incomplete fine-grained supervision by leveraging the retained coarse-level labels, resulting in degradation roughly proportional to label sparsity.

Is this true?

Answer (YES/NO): NO